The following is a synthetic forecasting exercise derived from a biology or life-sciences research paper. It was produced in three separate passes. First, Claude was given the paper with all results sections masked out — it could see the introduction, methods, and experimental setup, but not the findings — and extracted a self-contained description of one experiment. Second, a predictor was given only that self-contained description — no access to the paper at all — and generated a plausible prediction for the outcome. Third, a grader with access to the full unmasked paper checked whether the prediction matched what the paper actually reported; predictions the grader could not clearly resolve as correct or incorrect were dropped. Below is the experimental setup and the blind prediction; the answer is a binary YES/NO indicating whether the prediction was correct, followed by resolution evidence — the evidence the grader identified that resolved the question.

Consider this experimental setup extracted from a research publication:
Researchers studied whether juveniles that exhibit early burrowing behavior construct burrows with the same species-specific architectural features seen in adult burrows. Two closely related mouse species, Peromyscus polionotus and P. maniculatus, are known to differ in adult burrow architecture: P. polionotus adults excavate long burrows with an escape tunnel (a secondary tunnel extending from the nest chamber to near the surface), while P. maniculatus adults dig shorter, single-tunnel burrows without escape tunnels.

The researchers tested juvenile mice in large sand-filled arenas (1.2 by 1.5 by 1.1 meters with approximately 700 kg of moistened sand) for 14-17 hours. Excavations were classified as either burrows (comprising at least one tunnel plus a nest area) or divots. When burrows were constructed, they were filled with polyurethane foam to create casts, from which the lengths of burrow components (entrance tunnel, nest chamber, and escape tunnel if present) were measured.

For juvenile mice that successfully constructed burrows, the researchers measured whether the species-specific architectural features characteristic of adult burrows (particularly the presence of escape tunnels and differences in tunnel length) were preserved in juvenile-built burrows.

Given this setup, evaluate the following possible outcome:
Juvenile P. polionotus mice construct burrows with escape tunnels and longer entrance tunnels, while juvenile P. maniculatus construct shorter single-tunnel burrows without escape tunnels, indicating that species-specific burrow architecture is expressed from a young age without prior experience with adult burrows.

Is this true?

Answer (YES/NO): YES